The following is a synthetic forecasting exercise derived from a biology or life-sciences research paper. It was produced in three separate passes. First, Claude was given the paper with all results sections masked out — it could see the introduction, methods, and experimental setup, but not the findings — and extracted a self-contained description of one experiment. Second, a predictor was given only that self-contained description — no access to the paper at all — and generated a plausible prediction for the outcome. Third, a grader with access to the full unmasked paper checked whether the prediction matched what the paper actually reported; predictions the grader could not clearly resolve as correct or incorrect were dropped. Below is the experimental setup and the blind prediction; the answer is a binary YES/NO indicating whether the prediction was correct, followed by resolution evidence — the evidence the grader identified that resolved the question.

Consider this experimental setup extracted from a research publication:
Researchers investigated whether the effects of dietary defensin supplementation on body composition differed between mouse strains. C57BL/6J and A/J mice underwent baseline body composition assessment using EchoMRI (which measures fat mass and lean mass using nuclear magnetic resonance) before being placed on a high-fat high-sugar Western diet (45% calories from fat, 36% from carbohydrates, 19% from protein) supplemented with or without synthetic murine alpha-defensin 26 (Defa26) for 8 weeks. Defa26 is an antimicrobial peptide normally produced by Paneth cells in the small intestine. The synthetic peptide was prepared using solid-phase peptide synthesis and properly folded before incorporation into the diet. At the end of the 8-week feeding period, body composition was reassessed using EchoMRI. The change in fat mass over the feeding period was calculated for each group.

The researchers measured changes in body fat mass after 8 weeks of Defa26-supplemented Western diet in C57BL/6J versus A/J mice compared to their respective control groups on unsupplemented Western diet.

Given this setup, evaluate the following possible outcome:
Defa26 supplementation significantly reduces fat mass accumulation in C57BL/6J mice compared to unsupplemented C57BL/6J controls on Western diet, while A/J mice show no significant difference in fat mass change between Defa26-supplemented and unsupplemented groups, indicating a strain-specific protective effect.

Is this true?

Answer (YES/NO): YES